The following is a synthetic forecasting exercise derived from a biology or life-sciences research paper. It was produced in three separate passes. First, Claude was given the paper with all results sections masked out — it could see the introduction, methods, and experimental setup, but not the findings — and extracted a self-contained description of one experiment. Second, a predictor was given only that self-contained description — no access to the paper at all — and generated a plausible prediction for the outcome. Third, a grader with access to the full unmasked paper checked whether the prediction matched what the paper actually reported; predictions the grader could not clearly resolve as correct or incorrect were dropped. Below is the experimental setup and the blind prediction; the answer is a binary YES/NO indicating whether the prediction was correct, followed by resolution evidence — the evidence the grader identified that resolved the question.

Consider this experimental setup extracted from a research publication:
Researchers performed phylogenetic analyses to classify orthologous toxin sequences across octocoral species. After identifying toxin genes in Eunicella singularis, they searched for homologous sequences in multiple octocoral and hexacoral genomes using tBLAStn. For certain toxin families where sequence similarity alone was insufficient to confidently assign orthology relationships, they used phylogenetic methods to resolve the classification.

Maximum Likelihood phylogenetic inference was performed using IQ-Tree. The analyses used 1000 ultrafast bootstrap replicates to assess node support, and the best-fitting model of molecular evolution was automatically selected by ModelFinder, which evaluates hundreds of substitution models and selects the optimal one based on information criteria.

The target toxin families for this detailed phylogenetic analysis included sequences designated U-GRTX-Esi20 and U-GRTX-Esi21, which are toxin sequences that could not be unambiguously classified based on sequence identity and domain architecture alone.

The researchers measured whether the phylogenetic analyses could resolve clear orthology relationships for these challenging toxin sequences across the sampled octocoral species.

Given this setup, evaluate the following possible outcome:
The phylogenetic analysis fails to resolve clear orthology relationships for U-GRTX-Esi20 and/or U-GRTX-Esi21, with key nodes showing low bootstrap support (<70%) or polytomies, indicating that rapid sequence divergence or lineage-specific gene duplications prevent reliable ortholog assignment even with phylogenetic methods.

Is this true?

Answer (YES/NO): NO